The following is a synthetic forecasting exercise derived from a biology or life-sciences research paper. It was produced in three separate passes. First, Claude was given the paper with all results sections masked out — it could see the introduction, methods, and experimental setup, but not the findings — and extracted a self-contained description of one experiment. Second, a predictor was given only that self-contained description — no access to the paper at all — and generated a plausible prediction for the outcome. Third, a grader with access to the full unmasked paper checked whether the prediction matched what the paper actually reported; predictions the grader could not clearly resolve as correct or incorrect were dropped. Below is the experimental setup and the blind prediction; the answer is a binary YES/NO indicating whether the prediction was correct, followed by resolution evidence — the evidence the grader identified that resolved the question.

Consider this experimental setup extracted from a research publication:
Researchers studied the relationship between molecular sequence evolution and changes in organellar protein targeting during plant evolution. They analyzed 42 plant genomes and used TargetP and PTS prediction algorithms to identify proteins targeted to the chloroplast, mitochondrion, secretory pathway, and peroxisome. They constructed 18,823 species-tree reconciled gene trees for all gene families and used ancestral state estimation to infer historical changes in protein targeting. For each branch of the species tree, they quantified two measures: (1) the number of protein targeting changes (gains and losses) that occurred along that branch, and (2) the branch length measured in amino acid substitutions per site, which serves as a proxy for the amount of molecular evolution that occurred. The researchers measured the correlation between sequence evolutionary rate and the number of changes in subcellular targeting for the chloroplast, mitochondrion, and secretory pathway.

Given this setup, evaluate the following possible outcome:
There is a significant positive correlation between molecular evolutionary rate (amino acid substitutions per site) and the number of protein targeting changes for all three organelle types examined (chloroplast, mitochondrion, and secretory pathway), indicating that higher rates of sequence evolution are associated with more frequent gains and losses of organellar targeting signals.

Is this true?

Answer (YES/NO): YES